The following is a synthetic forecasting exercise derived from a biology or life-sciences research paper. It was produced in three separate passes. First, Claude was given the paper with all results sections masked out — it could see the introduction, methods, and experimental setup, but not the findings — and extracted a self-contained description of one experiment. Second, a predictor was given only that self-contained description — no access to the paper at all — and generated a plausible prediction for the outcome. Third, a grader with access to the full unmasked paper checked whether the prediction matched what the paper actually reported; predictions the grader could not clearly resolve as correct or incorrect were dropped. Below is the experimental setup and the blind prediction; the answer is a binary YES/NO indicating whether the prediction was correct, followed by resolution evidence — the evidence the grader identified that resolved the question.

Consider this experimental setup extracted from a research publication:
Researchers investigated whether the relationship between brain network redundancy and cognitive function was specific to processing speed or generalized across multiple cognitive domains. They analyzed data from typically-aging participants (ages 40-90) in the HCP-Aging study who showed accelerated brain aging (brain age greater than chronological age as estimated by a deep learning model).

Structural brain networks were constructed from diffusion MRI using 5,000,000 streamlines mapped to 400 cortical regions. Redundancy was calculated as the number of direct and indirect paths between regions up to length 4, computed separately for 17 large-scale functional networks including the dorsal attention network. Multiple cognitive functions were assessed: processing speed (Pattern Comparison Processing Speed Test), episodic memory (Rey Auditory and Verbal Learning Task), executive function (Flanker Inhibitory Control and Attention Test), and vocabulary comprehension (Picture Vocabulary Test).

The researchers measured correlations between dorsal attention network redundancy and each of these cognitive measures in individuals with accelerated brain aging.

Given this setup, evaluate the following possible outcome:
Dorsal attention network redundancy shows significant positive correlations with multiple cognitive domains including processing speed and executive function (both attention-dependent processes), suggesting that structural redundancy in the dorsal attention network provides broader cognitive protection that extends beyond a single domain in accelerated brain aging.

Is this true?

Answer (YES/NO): NO